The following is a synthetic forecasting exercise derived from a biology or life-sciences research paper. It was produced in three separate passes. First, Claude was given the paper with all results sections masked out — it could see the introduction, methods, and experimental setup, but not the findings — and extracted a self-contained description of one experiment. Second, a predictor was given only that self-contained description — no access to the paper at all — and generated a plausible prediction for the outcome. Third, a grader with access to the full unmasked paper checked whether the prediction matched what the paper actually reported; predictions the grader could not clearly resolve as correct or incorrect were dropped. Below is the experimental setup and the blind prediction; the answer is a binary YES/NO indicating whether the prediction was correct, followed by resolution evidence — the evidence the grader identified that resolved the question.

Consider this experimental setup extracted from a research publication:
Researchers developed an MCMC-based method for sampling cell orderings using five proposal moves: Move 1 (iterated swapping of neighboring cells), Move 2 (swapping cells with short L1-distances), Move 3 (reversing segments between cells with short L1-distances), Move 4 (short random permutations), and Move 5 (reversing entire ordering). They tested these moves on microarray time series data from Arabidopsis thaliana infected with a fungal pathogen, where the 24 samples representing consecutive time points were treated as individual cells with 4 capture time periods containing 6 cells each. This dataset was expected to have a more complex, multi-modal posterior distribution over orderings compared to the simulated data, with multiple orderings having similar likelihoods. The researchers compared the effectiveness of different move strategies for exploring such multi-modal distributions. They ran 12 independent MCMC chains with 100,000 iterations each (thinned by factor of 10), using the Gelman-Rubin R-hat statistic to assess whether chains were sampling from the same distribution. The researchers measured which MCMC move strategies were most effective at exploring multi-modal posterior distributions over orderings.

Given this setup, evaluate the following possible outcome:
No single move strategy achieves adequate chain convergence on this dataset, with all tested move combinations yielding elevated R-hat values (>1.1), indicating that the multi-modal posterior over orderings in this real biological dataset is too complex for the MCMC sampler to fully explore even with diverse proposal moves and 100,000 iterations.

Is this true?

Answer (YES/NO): NO